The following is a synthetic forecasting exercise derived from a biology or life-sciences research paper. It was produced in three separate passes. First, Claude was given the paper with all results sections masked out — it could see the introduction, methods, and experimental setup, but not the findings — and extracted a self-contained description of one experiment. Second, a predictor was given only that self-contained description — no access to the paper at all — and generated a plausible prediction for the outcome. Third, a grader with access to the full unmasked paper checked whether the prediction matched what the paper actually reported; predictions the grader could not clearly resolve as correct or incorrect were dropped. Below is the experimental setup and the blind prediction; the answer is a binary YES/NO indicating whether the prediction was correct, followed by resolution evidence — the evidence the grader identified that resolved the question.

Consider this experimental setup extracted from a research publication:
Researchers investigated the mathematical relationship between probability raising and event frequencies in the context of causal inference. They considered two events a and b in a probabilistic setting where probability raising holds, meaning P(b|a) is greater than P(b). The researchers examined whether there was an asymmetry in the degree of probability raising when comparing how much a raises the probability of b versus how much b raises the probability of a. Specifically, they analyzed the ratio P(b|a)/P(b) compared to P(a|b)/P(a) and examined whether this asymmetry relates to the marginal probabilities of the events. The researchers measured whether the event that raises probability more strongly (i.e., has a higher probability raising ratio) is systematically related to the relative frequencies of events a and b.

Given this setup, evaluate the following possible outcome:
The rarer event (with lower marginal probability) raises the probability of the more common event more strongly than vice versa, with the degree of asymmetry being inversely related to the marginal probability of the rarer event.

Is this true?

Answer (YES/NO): NO